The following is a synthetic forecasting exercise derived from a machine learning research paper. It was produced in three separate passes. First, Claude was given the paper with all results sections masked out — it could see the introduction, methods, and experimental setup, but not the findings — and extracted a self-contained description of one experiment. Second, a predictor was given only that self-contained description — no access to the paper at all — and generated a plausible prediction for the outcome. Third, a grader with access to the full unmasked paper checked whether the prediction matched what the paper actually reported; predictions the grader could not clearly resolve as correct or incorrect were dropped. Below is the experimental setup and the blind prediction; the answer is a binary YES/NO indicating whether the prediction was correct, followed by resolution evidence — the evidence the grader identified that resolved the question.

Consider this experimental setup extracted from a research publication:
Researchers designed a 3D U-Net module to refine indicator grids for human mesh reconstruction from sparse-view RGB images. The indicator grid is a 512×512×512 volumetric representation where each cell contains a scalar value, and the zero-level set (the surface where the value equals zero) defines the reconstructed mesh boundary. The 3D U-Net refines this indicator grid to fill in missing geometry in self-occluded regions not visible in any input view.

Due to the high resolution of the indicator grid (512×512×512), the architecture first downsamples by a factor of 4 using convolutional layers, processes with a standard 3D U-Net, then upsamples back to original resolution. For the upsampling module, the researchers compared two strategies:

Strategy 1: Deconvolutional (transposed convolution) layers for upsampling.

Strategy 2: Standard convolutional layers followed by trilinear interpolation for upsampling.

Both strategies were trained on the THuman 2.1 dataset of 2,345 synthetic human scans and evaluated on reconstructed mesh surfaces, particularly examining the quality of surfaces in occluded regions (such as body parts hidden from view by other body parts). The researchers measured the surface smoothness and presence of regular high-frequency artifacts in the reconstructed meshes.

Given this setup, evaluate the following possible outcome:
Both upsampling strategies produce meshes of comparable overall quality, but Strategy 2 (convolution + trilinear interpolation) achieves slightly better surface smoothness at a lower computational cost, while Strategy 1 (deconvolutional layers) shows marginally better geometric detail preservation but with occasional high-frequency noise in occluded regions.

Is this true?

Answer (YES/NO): NO